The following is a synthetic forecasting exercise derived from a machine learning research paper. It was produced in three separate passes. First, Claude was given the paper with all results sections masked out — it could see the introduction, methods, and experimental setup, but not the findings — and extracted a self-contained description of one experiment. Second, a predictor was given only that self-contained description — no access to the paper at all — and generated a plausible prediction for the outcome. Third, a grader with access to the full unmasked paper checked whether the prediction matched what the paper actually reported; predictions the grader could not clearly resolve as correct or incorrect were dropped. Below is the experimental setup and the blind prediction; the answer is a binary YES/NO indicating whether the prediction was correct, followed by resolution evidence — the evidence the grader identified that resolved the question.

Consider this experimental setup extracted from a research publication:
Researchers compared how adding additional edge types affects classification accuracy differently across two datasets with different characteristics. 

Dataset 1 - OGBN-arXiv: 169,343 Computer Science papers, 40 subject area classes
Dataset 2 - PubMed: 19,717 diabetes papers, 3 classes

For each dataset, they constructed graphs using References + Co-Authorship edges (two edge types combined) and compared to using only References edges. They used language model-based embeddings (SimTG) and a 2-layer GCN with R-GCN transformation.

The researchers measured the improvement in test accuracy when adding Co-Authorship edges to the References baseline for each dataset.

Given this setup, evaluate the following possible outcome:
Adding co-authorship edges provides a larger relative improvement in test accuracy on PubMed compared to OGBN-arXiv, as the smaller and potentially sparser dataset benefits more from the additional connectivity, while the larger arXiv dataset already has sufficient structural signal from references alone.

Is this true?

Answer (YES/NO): NO